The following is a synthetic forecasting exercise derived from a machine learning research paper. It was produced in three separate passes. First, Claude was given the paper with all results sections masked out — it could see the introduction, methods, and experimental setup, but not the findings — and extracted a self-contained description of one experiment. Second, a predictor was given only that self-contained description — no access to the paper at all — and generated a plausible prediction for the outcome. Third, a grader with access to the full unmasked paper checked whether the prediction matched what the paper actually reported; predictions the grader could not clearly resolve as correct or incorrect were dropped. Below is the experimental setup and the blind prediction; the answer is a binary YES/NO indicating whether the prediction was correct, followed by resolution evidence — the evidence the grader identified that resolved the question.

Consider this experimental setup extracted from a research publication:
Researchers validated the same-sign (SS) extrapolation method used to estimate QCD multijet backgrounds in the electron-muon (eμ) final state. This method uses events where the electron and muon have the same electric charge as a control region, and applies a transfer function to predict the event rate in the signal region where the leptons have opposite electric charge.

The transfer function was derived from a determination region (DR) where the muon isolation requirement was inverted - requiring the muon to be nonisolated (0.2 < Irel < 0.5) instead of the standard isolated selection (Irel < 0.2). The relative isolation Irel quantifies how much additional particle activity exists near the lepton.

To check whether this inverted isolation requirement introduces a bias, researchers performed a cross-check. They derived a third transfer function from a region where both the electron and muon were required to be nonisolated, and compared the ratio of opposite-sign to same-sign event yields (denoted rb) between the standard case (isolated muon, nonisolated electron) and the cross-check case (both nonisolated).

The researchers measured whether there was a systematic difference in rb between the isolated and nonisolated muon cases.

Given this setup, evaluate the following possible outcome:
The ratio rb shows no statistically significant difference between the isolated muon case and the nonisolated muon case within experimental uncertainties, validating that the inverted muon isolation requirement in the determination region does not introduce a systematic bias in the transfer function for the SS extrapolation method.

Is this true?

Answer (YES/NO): NO